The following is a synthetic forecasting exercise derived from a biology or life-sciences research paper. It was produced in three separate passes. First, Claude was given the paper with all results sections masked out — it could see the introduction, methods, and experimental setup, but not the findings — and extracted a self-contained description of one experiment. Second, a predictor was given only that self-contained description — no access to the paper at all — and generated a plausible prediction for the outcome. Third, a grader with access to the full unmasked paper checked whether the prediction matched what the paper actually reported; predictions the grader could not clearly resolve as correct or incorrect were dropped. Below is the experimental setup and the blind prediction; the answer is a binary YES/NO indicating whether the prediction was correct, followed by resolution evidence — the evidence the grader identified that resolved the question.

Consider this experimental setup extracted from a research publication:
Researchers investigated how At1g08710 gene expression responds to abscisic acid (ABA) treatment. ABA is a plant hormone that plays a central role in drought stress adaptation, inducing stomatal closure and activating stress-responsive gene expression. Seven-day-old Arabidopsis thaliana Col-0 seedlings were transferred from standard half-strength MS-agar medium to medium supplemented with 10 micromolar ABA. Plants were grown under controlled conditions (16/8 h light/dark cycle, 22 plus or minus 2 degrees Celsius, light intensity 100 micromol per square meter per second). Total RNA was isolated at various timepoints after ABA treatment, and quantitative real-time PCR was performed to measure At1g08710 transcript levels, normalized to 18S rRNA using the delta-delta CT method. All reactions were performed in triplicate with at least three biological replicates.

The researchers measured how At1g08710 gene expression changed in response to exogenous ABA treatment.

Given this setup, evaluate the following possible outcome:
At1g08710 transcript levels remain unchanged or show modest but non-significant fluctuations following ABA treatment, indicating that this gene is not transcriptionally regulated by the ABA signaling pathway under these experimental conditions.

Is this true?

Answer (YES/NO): NO